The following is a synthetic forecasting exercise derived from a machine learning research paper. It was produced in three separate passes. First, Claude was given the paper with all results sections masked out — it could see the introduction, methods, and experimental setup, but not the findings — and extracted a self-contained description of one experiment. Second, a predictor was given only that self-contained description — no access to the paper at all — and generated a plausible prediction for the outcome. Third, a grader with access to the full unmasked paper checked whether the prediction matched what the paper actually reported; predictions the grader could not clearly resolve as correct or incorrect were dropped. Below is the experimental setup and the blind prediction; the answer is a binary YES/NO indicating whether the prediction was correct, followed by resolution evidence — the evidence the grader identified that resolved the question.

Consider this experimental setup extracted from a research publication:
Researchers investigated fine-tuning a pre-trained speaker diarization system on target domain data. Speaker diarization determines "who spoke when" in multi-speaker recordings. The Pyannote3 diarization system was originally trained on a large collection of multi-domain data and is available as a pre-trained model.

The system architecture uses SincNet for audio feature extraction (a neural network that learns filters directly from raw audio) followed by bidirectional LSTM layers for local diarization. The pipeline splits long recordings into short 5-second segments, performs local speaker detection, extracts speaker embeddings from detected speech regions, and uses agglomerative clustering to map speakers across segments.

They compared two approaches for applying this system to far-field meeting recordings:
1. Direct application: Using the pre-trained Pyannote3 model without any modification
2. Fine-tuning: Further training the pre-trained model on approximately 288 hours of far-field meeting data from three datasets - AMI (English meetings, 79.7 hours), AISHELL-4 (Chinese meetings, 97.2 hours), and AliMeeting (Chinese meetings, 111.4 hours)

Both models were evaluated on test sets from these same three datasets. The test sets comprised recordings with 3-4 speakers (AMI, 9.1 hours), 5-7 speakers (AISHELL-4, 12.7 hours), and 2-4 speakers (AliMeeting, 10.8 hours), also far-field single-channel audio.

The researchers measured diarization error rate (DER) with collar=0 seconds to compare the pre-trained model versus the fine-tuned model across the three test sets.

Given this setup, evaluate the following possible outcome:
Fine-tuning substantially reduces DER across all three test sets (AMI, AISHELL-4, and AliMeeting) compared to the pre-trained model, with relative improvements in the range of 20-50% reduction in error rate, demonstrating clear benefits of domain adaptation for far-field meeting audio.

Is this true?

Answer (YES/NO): NO